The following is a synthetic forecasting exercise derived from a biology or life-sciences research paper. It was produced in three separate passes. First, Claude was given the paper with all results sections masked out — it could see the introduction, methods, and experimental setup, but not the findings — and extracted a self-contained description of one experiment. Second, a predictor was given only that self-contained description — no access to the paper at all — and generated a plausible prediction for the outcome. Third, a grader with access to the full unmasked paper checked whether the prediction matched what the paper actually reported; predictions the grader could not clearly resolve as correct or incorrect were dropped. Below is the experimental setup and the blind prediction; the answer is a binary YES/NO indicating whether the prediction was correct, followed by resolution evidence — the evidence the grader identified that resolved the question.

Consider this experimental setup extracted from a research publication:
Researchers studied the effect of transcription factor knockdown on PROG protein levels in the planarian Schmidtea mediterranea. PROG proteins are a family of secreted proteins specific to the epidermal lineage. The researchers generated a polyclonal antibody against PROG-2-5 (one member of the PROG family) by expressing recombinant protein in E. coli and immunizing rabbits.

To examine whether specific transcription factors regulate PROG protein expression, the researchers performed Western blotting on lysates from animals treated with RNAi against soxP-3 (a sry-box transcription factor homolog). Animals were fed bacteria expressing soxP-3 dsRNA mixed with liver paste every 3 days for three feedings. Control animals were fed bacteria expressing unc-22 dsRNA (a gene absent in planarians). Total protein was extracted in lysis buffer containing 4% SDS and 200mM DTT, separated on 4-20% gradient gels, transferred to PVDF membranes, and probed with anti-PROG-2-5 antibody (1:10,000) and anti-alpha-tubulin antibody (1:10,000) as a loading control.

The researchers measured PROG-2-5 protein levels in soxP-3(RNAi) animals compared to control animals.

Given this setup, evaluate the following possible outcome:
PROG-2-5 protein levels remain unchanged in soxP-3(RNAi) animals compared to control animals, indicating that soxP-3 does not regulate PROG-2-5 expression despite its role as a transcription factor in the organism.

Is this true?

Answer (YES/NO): NO